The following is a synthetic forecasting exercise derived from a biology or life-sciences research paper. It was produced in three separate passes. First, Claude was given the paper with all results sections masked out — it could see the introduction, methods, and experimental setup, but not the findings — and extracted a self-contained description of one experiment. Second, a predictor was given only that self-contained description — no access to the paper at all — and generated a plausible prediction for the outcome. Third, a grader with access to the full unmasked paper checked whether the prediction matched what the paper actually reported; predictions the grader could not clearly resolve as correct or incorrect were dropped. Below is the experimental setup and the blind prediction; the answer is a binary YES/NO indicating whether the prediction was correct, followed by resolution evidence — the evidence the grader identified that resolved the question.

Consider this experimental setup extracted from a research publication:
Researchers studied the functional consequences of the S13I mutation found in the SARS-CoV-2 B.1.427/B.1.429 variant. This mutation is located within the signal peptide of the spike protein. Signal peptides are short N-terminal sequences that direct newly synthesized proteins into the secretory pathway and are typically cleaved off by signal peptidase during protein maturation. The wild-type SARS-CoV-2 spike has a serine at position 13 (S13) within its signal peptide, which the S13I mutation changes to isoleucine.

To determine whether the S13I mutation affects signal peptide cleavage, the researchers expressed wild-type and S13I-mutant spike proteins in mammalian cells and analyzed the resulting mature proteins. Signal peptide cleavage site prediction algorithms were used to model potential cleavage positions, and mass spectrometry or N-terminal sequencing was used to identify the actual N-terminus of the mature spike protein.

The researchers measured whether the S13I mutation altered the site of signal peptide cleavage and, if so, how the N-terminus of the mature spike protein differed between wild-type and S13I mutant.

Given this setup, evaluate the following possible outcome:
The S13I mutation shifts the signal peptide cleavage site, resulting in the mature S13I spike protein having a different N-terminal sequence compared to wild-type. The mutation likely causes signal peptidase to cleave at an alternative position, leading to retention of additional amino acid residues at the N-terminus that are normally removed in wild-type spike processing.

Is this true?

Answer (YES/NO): NO